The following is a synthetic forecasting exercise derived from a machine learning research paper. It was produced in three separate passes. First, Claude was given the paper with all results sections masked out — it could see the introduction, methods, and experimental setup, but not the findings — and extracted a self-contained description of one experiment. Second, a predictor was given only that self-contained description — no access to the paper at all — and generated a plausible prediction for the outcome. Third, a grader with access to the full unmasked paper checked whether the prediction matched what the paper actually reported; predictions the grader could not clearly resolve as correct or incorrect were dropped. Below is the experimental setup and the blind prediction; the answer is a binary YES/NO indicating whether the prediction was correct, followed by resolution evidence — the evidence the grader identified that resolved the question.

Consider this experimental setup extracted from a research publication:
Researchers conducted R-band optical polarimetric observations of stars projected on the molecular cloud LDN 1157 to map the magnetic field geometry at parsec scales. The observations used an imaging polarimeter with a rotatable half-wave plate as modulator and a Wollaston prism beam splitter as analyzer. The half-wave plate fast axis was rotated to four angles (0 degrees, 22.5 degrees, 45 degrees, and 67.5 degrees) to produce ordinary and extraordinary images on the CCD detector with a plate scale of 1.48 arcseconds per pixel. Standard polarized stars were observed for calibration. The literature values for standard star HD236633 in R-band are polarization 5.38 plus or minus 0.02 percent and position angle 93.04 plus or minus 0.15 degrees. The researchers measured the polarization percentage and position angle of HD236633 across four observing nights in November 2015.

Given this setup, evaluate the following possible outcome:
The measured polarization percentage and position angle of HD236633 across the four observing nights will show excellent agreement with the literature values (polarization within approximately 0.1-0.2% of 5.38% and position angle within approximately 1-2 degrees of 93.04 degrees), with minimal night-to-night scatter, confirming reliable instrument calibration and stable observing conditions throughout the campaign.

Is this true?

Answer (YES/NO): NO